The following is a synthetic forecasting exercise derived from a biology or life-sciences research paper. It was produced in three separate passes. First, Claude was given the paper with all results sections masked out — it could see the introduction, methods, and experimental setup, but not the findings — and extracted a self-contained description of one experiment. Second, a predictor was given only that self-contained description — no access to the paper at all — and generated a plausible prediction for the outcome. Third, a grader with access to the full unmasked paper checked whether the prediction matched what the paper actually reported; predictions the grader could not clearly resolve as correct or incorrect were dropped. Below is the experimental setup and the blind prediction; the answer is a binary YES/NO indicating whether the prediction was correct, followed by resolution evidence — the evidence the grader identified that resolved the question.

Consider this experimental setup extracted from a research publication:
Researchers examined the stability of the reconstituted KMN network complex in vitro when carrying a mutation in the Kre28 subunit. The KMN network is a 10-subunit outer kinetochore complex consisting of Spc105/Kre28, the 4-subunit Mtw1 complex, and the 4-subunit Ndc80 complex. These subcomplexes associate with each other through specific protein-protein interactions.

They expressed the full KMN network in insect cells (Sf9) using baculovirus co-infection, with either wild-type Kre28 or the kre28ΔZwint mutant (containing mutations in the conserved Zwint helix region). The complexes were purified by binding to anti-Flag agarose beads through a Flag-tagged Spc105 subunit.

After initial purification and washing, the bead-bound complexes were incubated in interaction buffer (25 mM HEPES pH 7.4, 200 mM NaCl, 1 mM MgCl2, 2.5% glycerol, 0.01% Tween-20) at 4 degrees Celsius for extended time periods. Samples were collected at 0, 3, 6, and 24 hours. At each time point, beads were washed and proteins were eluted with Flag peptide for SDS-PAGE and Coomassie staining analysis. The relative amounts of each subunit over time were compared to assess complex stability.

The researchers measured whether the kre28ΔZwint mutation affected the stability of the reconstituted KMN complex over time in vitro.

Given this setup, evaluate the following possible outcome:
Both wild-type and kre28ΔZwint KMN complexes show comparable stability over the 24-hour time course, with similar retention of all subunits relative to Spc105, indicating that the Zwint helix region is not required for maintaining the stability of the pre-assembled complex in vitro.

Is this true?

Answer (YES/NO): NO